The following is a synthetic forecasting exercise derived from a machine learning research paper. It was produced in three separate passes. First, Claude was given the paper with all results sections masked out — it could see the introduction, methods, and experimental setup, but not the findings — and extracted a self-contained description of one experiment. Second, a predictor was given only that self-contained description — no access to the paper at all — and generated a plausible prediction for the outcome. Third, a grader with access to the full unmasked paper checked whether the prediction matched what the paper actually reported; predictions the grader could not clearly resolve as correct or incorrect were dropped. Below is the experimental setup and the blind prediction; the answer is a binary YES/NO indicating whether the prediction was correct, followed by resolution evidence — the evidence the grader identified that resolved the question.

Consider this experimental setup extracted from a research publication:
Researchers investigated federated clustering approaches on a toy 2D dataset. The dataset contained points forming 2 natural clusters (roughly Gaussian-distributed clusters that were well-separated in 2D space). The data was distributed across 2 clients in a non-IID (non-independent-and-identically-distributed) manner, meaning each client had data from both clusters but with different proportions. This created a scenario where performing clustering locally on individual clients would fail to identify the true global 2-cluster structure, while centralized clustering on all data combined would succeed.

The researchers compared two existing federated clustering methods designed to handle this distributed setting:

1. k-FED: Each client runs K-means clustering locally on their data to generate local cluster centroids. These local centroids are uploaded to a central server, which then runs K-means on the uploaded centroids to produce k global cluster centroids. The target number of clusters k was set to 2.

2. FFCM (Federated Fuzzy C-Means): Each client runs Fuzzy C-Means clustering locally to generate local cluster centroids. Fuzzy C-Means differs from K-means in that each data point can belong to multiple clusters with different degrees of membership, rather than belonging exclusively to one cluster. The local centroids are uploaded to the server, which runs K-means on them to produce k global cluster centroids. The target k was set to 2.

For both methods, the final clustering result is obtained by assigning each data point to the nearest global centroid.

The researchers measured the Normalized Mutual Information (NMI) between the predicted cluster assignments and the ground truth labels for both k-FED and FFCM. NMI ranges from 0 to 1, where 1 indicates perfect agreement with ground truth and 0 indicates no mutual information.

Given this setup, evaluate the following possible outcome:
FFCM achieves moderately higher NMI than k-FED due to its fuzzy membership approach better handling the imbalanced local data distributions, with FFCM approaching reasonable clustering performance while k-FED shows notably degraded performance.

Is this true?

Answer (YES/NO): NO